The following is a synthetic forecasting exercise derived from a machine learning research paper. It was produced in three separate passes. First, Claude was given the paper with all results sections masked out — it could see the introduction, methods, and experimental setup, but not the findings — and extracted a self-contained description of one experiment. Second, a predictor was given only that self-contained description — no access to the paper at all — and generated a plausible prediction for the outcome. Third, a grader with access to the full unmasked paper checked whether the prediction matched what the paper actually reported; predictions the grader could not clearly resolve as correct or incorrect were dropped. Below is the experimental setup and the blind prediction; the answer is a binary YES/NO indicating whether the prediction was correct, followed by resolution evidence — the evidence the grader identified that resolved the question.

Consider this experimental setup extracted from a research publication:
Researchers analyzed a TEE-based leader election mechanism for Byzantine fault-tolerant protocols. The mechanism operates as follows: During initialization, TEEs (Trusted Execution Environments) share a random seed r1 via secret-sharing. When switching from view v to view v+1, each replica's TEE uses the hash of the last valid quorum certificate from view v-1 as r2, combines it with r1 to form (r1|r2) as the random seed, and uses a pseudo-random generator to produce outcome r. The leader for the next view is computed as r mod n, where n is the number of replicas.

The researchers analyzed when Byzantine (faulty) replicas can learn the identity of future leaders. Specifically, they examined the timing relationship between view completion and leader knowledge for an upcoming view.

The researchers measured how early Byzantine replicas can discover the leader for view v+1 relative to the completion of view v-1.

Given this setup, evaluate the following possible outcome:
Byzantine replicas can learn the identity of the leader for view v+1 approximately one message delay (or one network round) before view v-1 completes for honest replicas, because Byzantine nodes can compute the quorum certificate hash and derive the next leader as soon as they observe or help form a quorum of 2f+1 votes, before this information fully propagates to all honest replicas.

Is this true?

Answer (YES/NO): NO